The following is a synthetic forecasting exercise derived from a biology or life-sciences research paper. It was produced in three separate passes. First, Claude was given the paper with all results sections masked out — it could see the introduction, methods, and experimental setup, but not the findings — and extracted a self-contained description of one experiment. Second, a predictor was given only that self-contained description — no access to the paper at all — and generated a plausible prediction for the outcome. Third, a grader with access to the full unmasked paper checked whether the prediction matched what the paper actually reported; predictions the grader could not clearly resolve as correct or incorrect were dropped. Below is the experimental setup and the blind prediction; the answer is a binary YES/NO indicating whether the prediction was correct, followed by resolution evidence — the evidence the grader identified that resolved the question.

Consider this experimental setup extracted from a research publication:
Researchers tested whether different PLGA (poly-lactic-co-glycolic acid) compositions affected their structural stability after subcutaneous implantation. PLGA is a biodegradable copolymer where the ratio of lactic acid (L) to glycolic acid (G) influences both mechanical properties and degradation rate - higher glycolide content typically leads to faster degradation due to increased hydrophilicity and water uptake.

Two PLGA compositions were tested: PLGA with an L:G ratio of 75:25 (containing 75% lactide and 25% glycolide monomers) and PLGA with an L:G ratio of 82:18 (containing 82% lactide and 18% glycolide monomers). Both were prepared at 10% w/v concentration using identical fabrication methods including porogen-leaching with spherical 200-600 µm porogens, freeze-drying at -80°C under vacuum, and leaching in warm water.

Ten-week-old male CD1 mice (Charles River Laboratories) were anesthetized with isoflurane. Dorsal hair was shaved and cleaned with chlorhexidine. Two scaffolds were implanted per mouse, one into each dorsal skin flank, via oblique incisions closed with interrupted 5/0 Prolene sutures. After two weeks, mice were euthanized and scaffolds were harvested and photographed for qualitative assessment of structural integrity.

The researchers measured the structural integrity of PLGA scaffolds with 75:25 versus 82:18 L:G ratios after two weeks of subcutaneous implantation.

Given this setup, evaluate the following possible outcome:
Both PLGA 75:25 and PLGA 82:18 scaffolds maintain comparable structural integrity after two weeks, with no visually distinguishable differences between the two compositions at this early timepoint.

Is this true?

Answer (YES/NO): NO